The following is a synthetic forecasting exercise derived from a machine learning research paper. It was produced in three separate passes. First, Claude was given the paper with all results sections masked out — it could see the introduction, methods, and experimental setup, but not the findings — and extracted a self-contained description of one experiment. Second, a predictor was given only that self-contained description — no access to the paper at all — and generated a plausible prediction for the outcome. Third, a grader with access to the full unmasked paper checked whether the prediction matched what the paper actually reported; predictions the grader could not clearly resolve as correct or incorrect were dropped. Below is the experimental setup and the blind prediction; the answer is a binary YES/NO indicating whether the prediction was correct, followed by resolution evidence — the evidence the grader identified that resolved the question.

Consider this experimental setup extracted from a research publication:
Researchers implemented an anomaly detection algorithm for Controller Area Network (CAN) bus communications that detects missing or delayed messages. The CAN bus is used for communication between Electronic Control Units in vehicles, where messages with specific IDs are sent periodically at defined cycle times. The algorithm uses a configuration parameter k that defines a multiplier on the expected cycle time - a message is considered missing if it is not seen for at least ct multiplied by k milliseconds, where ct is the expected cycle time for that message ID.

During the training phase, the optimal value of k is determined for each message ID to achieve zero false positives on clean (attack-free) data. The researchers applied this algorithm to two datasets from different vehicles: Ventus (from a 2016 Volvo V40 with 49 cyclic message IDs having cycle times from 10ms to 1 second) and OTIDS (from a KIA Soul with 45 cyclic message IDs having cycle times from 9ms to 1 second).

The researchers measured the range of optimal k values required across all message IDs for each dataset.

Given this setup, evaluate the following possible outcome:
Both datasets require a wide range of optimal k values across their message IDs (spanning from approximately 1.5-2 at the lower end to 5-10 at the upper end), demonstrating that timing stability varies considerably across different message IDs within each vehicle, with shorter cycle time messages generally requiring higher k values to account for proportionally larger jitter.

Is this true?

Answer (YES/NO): NO